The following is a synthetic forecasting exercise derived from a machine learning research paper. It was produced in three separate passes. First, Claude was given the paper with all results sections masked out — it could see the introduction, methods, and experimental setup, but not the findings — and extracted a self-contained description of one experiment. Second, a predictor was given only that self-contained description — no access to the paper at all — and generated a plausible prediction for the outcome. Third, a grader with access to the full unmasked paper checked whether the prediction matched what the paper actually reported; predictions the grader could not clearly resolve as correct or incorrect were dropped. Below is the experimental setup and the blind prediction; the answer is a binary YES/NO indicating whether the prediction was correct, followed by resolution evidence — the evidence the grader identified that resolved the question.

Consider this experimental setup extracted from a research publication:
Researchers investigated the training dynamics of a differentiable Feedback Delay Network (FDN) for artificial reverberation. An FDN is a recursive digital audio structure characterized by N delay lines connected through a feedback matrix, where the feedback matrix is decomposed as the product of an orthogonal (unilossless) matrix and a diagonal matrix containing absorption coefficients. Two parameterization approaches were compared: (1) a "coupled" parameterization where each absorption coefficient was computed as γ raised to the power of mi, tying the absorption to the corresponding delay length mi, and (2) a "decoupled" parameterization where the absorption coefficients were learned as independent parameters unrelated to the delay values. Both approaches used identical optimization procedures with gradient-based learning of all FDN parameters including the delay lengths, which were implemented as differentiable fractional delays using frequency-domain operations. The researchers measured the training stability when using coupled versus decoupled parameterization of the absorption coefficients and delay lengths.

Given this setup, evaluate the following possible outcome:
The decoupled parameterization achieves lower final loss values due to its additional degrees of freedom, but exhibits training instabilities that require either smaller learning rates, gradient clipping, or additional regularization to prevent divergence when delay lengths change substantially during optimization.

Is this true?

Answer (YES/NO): NO